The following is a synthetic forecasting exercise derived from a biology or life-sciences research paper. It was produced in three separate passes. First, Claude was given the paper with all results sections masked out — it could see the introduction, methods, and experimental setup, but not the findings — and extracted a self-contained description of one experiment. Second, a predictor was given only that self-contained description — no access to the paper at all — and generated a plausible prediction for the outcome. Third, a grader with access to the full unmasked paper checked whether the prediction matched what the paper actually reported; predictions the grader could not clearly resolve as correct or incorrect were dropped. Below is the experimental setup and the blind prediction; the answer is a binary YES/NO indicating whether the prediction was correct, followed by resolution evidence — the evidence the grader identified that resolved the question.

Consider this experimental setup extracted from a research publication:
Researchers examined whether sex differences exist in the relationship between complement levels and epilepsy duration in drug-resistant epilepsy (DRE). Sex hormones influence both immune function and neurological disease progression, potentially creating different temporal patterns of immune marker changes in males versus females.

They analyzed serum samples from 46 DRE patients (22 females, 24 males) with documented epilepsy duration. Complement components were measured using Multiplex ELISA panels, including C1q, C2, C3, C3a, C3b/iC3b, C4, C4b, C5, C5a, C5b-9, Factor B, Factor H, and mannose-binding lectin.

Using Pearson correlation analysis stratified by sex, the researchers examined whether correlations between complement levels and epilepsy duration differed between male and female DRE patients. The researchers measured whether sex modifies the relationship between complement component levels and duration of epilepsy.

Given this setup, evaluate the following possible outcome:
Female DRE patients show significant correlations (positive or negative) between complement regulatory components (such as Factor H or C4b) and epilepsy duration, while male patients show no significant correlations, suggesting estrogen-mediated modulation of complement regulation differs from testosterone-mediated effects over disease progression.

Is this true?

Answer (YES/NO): NO